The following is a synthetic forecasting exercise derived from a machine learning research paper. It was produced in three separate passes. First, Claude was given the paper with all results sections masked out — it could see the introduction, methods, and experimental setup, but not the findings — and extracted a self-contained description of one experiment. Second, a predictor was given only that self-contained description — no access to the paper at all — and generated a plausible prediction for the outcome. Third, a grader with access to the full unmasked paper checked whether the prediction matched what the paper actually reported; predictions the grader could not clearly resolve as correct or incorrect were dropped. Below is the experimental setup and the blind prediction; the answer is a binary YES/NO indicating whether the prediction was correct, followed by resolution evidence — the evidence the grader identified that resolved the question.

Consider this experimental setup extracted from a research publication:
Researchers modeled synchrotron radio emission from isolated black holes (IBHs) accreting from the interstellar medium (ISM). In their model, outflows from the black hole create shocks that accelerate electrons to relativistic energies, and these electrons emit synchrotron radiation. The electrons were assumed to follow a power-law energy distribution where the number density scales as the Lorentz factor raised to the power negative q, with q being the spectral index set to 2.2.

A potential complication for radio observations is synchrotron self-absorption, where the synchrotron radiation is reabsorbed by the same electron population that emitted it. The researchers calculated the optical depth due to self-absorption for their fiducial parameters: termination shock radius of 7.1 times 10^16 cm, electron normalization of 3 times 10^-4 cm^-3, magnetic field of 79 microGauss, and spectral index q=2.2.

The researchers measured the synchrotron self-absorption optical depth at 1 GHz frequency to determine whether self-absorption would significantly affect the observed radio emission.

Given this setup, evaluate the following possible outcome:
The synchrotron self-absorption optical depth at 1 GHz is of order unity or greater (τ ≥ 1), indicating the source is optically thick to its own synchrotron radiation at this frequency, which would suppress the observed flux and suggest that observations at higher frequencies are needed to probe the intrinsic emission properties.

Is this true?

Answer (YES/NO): NO